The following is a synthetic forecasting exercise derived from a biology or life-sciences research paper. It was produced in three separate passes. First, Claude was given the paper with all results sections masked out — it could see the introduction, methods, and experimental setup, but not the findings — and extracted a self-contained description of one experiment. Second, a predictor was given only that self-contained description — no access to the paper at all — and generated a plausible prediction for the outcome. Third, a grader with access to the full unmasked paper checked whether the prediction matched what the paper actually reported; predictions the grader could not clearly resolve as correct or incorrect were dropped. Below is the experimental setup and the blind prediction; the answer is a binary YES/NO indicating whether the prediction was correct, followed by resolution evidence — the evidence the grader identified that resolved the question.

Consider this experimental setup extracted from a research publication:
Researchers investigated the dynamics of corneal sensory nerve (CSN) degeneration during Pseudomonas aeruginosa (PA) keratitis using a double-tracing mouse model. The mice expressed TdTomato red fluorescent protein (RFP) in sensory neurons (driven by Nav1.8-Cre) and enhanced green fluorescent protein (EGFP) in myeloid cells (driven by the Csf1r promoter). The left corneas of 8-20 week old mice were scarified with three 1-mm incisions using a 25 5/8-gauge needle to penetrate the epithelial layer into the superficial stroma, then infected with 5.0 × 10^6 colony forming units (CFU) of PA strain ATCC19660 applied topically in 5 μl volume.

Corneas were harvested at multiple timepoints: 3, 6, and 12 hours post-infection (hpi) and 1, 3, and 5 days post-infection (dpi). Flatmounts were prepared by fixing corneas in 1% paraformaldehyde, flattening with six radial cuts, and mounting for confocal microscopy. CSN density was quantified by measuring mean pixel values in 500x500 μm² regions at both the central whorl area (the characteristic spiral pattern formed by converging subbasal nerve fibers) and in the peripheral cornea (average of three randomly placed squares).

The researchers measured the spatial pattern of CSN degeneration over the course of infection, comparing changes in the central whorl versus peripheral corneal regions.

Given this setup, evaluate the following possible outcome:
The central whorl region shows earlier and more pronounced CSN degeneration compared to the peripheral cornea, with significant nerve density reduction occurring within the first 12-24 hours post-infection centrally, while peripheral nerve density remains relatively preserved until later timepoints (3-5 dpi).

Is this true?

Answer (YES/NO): NO